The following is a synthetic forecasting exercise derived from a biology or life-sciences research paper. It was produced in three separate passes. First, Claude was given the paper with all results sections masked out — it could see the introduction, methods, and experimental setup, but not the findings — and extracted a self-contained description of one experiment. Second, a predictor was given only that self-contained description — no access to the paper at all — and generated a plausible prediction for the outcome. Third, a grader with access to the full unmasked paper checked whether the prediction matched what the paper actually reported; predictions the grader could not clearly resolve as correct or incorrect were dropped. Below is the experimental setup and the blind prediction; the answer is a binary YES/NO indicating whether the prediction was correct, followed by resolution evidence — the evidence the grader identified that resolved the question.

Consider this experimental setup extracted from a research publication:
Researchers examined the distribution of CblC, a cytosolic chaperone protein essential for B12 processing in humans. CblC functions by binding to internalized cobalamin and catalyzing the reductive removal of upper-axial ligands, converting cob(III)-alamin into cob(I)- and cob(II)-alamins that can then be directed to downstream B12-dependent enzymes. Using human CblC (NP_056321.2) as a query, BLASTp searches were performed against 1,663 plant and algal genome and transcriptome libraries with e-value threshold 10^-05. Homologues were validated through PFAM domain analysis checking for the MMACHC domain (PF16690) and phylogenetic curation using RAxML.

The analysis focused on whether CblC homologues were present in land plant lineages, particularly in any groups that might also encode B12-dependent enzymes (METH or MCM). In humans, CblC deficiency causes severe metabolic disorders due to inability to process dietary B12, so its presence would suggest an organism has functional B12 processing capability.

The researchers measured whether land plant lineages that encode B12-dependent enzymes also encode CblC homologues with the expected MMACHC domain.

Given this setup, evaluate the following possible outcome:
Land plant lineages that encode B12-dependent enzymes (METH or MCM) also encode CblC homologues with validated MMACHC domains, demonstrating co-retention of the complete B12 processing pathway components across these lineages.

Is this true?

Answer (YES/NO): YES